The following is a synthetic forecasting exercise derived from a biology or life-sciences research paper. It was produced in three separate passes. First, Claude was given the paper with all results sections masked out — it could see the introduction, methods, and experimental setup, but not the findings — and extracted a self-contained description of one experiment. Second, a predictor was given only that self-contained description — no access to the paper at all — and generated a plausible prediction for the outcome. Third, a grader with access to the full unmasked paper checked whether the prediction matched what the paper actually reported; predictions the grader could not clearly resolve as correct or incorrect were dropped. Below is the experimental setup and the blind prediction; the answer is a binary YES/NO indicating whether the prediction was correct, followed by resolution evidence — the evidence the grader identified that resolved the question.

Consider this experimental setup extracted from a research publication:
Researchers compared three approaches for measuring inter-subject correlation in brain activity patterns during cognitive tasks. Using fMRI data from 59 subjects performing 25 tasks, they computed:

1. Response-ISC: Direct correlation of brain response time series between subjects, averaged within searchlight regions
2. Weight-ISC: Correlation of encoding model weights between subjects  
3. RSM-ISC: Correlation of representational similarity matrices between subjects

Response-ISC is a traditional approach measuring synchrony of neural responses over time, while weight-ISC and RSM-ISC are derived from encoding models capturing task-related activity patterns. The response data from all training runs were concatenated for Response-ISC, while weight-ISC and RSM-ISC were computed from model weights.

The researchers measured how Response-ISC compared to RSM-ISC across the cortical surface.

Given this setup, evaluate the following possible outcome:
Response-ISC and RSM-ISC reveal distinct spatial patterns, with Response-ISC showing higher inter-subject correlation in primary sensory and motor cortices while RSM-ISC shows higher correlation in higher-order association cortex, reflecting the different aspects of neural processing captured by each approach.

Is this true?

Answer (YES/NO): YES